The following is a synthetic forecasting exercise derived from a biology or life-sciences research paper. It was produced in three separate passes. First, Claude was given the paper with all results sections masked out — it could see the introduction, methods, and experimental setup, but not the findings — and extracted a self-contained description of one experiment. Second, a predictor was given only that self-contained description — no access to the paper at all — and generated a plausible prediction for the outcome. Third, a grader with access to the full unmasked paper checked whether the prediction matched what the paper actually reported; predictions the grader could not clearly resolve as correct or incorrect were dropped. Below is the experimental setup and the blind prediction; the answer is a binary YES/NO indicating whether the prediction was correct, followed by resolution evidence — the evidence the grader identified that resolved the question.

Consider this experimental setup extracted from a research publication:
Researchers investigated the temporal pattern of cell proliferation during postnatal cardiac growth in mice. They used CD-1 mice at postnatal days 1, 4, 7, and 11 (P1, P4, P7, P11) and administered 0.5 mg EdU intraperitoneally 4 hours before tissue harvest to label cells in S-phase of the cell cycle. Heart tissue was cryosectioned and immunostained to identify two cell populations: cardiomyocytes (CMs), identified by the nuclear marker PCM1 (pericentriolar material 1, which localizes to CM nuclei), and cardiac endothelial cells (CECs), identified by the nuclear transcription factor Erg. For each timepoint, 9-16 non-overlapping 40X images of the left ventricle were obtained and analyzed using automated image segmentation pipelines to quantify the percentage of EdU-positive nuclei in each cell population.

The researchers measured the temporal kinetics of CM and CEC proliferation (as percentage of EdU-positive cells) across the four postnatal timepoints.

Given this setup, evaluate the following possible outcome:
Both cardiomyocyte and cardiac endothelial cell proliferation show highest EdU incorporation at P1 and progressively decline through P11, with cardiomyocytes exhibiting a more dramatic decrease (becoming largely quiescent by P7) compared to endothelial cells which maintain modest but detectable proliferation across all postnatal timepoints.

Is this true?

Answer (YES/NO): NO